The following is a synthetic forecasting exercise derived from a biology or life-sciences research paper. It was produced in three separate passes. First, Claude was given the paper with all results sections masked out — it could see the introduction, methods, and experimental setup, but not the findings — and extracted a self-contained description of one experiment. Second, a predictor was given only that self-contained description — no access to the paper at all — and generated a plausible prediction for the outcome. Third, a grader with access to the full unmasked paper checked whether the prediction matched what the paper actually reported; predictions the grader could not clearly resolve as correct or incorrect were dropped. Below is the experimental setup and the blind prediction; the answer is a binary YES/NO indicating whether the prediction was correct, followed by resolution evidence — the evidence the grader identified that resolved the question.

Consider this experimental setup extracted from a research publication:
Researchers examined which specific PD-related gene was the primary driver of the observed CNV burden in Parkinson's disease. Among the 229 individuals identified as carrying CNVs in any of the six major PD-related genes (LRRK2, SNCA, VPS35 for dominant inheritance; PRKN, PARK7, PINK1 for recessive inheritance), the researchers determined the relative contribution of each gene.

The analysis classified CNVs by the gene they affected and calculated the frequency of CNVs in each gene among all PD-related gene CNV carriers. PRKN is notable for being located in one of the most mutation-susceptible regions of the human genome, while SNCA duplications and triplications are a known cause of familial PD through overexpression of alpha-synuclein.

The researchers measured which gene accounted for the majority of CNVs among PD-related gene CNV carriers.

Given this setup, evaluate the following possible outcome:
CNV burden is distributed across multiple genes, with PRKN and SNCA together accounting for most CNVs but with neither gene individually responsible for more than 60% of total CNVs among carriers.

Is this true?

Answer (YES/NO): NO